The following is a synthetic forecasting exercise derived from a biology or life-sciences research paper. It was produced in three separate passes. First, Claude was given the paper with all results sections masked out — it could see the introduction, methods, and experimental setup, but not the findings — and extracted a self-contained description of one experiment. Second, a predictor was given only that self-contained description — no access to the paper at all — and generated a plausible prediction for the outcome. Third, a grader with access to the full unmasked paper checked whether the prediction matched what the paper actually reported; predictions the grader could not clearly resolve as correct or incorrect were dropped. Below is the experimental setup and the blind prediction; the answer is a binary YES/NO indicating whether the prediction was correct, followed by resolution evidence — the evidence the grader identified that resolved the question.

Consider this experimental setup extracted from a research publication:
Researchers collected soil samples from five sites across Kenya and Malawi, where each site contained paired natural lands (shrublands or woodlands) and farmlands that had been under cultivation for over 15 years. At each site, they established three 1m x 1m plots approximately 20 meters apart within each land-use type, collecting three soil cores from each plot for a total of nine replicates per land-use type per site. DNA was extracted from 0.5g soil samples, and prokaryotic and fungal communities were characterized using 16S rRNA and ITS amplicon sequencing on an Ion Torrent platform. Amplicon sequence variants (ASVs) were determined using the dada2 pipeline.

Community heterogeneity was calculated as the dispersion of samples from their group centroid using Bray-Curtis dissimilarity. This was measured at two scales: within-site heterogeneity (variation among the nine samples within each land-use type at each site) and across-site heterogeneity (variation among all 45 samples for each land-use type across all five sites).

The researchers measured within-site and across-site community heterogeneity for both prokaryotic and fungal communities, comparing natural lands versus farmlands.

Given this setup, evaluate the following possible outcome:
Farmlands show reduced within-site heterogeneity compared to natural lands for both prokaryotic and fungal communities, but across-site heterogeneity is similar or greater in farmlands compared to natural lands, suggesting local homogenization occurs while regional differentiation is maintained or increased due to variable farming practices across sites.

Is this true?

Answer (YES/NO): NO